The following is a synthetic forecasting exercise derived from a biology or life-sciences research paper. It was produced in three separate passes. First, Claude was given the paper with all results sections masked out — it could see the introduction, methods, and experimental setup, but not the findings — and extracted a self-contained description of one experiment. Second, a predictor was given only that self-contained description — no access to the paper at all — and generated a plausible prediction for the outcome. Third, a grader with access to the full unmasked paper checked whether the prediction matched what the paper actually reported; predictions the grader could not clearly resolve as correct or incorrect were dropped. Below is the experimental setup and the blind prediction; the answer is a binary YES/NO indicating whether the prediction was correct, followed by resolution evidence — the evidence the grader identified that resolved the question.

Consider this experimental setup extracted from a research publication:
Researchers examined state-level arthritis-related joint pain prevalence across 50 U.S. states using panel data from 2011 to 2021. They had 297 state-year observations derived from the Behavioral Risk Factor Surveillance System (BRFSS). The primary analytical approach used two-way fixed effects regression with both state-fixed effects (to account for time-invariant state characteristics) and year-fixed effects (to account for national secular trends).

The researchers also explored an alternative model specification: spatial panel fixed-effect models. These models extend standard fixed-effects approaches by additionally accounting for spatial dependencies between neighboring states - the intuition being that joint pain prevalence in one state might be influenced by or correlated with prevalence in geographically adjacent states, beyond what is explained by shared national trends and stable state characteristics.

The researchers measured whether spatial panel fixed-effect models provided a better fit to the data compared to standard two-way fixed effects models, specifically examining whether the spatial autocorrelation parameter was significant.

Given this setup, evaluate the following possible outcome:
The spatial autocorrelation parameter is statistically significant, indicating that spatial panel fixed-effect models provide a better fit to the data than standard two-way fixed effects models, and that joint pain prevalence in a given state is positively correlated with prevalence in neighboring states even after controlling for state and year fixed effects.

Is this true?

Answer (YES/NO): NO